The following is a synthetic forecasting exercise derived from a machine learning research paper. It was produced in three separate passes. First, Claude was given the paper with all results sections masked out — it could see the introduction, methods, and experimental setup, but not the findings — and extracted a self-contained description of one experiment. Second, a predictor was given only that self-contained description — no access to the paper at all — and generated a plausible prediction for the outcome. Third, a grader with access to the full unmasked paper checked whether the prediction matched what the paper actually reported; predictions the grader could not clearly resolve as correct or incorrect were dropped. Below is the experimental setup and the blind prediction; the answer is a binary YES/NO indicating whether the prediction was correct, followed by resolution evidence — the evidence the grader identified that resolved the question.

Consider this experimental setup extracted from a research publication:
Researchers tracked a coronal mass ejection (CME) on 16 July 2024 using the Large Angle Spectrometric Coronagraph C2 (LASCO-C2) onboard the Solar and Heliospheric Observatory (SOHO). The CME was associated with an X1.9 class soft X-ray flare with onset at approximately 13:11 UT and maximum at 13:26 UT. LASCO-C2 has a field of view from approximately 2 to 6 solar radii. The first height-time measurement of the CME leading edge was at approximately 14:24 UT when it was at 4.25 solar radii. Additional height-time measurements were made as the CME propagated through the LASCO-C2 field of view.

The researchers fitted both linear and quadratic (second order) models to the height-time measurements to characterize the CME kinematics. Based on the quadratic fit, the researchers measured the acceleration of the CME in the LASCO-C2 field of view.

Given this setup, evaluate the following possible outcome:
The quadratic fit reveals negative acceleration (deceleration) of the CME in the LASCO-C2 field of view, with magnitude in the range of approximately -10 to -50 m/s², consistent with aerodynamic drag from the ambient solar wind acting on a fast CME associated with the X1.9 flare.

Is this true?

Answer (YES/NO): NO